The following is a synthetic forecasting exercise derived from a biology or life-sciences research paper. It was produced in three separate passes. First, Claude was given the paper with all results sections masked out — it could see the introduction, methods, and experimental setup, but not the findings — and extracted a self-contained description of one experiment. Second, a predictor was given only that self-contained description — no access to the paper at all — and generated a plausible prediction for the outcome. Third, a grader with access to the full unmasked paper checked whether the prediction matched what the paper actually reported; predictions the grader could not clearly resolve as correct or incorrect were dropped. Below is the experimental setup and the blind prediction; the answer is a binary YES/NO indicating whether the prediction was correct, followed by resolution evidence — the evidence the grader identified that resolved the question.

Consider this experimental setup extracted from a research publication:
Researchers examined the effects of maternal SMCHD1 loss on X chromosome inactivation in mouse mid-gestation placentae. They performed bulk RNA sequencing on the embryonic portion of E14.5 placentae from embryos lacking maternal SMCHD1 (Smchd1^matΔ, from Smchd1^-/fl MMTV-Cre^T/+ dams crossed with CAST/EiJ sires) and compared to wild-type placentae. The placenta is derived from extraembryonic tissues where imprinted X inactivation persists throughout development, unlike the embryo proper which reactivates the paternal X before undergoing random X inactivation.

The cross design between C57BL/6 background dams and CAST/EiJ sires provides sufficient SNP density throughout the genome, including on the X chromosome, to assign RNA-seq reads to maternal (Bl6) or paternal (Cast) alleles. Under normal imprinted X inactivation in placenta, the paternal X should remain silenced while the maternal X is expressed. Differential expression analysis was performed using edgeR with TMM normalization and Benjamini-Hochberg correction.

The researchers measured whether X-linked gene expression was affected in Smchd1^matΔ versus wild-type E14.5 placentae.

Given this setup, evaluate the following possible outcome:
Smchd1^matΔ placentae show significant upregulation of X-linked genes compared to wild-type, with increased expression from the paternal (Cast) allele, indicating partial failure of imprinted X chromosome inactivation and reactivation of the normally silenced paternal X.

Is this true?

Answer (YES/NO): YES